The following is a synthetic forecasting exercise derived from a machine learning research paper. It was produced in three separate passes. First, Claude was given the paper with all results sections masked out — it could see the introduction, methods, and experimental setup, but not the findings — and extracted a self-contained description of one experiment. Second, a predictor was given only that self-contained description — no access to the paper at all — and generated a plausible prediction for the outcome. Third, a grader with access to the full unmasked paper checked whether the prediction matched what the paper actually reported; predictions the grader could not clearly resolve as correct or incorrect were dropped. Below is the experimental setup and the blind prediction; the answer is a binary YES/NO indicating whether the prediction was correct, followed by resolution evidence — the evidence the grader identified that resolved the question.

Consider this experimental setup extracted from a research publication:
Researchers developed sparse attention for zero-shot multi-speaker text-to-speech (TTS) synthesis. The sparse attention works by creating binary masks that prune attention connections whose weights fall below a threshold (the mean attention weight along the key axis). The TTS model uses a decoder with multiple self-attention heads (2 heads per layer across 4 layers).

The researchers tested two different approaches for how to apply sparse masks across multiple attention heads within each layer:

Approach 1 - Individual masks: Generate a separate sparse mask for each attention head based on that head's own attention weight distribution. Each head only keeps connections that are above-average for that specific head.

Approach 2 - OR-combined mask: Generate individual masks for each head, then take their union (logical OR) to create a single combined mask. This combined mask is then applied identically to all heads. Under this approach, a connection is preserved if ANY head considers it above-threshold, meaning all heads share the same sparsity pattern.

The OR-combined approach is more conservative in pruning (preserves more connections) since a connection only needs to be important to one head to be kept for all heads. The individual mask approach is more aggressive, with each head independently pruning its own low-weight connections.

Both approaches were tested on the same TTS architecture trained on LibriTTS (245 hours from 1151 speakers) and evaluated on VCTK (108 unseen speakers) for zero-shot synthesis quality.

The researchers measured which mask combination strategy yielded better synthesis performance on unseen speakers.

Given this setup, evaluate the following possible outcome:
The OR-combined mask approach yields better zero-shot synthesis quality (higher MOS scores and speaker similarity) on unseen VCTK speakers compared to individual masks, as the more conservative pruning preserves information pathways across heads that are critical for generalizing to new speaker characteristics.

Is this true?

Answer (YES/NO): YES